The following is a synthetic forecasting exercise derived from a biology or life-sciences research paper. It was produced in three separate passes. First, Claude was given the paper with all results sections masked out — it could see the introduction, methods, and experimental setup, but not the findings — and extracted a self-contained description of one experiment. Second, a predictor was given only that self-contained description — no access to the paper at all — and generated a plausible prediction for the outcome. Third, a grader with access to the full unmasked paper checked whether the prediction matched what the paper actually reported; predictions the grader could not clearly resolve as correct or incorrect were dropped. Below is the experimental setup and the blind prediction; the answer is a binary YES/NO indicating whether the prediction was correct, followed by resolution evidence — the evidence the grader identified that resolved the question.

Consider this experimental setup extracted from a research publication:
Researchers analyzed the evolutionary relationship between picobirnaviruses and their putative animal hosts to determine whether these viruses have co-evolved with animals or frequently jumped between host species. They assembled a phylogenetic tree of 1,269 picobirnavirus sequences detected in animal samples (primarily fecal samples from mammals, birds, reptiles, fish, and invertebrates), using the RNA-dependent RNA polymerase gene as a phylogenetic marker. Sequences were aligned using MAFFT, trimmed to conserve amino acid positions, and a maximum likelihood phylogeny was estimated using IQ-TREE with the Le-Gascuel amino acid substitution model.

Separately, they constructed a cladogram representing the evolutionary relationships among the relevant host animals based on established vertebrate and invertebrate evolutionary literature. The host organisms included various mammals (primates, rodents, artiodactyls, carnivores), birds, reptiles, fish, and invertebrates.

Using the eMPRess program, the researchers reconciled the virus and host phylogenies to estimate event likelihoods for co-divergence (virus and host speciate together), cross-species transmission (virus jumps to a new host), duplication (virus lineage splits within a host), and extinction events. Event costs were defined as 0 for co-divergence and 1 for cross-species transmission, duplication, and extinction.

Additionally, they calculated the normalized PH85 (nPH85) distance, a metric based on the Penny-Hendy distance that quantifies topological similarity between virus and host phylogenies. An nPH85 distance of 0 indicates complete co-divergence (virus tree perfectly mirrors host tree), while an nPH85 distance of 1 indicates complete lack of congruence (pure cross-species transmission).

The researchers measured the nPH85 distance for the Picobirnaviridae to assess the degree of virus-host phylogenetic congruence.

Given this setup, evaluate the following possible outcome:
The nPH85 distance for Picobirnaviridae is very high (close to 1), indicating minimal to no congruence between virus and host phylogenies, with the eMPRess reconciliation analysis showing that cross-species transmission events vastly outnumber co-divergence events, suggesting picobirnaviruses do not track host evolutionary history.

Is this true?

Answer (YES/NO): YES